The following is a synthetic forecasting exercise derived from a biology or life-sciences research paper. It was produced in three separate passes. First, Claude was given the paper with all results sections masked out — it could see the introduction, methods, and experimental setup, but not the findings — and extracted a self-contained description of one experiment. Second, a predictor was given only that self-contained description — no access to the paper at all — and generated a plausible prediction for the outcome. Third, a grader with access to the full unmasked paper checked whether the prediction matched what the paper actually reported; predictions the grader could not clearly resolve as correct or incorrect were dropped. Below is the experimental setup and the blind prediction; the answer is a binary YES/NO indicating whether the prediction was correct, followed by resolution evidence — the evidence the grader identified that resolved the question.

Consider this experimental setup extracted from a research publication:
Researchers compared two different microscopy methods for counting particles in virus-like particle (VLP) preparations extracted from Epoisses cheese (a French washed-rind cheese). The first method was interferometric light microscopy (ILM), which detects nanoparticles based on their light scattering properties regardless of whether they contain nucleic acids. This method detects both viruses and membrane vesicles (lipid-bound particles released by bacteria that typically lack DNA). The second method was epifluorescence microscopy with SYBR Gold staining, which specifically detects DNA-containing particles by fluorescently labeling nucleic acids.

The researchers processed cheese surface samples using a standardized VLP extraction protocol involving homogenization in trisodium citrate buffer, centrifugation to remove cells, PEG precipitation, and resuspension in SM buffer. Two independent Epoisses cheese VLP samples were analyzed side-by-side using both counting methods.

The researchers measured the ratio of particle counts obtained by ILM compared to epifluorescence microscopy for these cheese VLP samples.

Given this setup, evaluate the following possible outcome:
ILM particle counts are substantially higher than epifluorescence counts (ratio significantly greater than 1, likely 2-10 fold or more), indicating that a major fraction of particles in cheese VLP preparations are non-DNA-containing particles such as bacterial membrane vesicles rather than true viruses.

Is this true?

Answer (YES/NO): NO